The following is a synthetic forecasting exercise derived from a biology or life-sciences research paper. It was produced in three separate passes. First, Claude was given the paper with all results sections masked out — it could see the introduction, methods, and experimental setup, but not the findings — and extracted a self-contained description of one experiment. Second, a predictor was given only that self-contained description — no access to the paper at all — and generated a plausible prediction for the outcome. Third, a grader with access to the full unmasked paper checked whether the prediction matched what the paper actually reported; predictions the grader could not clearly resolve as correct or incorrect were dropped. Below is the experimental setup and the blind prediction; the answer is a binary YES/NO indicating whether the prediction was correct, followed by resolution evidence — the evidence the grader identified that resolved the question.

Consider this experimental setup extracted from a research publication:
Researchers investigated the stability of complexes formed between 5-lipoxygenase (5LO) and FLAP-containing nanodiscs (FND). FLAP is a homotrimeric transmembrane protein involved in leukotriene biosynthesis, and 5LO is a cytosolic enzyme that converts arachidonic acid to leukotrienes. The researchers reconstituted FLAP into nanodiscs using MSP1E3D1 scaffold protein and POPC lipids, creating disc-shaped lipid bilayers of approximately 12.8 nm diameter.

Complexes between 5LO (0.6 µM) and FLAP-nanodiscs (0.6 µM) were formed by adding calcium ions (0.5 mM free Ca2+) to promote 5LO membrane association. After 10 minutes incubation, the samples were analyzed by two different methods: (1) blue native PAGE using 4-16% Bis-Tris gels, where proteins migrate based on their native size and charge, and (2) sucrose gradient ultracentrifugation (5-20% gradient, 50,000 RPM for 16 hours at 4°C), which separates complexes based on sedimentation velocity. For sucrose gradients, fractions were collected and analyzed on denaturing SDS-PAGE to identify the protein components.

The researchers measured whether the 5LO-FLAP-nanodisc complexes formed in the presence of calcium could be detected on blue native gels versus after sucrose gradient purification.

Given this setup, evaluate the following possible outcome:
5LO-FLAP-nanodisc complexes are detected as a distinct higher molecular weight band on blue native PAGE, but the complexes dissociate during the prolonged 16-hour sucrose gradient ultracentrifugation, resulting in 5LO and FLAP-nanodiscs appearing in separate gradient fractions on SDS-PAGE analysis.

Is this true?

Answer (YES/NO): NO